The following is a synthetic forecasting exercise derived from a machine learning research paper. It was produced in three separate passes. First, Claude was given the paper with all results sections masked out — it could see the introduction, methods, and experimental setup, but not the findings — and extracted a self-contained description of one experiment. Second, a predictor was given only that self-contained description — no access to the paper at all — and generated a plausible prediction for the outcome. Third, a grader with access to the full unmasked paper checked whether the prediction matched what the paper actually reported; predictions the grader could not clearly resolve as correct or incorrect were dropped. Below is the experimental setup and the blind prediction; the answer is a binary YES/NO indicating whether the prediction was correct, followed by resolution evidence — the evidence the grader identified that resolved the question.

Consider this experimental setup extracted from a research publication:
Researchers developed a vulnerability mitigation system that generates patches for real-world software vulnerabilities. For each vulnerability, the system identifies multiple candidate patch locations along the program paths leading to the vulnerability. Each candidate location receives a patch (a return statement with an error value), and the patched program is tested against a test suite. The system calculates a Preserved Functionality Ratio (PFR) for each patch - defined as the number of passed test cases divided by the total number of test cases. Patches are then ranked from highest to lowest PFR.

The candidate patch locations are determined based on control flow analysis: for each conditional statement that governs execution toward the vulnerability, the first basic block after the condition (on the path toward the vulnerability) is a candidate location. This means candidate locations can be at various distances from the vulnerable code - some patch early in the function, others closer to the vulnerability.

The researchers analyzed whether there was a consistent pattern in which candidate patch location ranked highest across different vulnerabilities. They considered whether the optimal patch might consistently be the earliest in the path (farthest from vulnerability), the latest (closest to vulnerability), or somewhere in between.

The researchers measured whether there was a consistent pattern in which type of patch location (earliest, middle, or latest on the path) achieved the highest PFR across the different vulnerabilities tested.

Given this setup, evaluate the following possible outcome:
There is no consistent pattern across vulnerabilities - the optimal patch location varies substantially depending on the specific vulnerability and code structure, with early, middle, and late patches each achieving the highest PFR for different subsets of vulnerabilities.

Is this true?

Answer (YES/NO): NO